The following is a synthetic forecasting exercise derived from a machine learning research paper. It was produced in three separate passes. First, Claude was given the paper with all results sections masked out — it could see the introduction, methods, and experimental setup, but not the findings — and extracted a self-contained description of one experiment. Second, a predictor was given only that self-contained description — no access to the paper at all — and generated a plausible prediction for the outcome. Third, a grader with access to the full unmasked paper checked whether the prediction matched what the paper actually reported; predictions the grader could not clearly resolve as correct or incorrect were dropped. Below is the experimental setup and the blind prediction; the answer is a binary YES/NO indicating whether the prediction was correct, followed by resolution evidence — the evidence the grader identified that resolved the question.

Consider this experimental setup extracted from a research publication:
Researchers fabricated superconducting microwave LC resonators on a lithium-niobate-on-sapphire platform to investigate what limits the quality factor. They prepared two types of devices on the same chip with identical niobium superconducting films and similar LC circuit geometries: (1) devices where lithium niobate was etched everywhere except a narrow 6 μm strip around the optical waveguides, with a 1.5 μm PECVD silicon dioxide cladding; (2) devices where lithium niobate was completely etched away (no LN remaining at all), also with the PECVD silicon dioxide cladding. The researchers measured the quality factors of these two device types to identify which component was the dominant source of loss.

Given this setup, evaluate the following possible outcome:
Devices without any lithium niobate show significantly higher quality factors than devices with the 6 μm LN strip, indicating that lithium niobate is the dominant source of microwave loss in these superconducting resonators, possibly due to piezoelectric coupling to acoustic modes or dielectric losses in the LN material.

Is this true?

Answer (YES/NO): NO